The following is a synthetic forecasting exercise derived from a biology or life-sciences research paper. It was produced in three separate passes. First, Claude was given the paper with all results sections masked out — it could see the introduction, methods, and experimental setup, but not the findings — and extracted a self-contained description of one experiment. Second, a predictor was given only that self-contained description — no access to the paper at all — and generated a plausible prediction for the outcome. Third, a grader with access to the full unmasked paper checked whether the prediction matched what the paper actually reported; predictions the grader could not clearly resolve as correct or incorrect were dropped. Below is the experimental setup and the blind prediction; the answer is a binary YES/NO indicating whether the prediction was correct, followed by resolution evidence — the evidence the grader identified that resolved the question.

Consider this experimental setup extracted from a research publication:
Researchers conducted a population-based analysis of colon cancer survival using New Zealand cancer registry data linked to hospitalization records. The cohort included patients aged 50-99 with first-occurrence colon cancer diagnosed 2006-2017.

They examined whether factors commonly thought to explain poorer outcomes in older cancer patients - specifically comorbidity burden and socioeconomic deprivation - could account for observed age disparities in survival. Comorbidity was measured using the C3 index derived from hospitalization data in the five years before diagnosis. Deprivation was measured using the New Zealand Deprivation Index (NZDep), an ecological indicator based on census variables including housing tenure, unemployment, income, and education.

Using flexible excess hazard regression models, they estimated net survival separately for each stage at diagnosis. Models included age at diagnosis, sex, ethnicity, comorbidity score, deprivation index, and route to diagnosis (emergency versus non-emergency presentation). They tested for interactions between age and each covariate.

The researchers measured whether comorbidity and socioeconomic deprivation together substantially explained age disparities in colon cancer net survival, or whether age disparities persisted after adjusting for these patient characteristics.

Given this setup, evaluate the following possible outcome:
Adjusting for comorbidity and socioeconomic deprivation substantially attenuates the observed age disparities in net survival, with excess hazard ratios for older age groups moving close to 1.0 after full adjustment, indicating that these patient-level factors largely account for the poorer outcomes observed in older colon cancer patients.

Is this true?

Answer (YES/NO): NO